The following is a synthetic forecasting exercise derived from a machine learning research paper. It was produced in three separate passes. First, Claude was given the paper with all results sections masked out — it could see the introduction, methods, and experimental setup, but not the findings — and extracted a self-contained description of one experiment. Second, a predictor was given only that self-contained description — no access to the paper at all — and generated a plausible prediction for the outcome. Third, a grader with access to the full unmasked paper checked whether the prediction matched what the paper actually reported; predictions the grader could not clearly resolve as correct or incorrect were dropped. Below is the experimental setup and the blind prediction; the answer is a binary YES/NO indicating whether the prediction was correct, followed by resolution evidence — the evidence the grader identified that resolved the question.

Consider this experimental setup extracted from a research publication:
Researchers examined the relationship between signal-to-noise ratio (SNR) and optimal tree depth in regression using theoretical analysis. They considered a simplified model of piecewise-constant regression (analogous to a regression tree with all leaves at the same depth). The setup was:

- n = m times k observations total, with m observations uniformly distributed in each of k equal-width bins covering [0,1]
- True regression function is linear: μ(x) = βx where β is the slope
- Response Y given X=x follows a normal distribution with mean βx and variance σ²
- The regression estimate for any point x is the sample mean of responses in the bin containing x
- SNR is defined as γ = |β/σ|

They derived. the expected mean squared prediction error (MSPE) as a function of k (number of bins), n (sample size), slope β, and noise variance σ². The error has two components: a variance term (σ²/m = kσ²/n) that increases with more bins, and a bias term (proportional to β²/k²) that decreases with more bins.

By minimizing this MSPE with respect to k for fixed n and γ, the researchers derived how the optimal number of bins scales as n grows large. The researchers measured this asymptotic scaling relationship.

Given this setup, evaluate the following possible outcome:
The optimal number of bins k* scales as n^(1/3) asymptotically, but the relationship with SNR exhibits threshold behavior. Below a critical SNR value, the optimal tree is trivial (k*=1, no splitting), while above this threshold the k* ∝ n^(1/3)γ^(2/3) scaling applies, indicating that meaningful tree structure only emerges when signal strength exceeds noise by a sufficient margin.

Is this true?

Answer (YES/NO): NO